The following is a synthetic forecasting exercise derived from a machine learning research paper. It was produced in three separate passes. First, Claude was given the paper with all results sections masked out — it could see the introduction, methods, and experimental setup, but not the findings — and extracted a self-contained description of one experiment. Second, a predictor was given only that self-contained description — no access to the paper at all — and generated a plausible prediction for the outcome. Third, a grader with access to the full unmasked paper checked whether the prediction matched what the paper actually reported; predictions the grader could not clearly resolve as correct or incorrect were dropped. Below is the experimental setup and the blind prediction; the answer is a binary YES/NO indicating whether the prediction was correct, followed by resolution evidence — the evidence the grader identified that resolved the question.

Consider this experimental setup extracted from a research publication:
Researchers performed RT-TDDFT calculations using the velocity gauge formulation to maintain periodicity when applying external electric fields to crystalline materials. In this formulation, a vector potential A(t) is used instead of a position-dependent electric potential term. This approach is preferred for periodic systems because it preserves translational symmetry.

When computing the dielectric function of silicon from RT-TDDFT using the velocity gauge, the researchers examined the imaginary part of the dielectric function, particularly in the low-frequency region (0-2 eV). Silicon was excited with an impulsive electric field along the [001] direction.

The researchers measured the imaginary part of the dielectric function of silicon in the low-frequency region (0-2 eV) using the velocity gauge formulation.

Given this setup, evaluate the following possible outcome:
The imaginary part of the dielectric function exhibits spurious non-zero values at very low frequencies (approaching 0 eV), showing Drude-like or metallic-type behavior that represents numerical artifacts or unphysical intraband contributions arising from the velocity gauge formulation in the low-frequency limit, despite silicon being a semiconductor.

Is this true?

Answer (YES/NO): YES